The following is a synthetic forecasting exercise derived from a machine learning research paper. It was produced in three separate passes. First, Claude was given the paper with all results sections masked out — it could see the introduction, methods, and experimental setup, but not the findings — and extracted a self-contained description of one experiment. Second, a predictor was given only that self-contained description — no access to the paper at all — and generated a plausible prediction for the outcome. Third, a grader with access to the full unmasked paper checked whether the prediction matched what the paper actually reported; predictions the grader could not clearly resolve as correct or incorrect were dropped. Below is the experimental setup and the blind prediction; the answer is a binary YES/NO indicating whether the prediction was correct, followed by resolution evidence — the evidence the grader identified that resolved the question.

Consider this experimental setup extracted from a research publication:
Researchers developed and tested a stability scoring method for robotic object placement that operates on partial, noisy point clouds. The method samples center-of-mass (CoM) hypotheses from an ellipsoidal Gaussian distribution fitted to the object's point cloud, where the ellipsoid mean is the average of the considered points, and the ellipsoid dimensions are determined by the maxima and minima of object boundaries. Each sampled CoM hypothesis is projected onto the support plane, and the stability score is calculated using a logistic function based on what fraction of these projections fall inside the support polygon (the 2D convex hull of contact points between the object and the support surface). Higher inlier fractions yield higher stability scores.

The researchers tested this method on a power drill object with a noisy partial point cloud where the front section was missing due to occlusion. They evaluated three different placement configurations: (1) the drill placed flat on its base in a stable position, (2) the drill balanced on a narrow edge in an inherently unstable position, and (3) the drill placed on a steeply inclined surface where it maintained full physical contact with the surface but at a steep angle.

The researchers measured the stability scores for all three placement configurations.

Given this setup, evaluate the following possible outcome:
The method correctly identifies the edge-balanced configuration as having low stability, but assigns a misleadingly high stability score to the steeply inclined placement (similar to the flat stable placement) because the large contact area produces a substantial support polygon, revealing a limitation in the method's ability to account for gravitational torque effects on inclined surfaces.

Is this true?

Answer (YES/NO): NO